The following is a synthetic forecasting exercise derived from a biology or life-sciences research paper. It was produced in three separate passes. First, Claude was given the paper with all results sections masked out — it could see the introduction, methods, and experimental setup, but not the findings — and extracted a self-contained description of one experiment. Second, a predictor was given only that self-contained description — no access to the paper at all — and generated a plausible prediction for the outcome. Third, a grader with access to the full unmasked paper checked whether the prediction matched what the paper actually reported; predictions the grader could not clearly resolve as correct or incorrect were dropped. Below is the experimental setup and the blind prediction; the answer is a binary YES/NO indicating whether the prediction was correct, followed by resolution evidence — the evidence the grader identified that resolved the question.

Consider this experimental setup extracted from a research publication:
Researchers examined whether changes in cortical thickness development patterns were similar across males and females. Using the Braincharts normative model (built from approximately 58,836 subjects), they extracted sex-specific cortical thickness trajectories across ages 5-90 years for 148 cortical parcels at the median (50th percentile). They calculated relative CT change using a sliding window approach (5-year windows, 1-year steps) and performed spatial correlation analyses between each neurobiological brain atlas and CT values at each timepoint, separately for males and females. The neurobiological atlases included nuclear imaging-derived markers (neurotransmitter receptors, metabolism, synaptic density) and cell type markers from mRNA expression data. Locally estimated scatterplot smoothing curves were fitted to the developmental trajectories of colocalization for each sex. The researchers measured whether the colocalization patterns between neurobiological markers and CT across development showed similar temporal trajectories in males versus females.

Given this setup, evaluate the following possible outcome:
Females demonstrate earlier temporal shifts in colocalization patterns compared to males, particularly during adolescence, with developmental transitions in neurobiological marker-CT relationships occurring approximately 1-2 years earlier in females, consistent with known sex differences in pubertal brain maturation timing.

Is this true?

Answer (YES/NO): NO